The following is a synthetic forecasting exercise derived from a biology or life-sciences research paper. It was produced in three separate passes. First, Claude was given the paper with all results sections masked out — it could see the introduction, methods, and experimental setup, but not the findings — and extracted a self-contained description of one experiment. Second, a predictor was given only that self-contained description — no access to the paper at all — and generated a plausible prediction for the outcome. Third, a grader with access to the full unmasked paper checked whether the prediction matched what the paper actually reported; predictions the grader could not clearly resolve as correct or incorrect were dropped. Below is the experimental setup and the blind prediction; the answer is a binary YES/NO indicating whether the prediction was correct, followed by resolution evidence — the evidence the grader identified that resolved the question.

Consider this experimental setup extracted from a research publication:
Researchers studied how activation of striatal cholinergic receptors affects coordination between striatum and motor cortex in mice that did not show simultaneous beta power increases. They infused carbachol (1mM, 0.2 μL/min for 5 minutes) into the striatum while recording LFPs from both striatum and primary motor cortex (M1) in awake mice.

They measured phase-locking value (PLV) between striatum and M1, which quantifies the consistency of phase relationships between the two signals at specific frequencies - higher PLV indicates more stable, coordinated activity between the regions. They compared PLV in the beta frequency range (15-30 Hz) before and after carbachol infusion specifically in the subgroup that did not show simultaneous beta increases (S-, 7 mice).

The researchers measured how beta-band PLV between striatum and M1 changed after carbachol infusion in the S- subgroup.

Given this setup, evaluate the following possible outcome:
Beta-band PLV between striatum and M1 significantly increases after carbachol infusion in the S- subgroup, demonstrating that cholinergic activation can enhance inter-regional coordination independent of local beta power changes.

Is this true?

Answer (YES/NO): NO